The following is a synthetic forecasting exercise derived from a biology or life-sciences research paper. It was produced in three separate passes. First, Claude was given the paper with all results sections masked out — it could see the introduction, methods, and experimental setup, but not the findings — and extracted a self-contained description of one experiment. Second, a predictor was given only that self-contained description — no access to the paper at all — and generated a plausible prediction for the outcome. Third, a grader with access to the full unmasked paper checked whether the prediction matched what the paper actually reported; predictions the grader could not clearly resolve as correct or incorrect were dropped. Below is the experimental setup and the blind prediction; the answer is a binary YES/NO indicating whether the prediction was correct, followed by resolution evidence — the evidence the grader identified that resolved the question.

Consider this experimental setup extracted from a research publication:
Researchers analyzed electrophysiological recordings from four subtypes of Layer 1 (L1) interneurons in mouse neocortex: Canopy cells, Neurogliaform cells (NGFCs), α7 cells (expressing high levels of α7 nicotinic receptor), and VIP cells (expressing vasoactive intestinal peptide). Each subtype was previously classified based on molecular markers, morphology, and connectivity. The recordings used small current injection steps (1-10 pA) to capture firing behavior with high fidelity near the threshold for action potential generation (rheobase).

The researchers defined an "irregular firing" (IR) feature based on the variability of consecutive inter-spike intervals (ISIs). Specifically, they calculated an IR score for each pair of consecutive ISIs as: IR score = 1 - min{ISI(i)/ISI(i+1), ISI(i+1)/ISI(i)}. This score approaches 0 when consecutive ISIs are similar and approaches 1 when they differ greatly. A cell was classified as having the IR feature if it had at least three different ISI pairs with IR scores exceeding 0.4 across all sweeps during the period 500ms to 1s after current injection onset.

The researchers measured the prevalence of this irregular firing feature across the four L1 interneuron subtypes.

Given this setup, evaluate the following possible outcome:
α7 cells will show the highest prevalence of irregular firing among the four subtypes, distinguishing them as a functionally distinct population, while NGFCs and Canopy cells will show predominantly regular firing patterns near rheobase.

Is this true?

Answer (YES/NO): NO